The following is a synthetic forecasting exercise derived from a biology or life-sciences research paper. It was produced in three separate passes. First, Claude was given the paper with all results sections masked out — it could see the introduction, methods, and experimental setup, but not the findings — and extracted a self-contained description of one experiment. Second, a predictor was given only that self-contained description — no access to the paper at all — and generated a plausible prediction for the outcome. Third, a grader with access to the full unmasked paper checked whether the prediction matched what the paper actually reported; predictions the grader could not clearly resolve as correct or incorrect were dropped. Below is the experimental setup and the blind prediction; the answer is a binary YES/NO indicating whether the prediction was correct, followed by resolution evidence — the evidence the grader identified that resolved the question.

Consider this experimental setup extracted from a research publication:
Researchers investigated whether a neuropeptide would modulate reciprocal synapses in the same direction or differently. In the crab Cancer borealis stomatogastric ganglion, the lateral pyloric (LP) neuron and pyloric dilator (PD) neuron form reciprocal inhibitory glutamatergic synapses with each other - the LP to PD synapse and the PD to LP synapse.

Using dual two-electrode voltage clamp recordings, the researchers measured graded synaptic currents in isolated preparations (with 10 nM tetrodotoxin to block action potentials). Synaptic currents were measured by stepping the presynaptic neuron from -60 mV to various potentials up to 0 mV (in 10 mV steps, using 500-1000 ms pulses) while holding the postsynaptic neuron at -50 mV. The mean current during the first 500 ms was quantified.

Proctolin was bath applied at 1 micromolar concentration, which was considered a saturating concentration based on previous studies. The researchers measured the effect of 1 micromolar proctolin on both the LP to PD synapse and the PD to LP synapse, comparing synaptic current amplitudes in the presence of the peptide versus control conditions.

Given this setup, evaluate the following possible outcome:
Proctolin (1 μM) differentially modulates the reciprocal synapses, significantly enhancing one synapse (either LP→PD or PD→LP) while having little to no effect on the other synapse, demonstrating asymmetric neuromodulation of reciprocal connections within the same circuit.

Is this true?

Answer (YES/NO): NO